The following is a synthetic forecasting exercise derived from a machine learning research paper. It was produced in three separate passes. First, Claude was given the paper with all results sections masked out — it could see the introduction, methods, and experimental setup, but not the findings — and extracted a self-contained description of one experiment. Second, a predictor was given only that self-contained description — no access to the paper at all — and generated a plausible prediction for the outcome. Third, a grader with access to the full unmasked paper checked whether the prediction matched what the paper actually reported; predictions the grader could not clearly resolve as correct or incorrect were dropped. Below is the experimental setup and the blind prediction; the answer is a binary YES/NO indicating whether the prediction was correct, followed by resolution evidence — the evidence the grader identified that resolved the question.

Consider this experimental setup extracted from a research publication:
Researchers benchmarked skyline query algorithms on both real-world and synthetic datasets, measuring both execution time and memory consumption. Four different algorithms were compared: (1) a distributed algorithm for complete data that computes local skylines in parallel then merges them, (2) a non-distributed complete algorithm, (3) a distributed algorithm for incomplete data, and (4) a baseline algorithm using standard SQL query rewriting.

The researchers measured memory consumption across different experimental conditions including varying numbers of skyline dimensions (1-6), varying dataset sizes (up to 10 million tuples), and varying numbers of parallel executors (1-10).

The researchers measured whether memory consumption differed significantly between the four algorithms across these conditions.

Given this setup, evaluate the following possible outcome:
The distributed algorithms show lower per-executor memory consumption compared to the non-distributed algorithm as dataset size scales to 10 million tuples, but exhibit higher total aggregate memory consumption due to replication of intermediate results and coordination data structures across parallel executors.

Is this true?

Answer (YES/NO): NO